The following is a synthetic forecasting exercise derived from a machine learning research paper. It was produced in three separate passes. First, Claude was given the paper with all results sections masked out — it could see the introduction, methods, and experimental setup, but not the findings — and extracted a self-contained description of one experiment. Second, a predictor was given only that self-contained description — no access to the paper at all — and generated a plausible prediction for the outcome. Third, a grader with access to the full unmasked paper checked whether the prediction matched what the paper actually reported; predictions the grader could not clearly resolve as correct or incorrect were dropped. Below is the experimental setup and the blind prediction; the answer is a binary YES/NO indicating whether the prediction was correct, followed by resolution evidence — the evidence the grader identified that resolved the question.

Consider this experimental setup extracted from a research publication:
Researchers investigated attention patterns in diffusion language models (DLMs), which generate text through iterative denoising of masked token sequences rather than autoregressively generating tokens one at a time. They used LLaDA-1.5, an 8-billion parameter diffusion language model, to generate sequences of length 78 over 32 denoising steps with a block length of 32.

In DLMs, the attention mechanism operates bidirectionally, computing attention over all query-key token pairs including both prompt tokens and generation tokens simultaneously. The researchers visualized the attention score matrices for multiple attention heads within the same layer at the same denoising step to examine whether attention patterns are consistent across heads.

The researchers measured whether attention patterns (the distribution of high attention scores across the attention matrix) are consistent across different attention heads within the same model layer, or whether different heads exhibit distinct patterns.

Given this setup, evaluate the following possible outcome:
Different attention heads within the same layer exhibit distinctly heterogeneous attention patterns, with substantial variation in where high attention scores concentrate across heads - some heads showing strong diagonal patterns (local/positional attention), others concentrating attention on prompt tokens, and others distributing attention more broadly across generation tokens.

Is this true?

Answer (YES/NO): YES